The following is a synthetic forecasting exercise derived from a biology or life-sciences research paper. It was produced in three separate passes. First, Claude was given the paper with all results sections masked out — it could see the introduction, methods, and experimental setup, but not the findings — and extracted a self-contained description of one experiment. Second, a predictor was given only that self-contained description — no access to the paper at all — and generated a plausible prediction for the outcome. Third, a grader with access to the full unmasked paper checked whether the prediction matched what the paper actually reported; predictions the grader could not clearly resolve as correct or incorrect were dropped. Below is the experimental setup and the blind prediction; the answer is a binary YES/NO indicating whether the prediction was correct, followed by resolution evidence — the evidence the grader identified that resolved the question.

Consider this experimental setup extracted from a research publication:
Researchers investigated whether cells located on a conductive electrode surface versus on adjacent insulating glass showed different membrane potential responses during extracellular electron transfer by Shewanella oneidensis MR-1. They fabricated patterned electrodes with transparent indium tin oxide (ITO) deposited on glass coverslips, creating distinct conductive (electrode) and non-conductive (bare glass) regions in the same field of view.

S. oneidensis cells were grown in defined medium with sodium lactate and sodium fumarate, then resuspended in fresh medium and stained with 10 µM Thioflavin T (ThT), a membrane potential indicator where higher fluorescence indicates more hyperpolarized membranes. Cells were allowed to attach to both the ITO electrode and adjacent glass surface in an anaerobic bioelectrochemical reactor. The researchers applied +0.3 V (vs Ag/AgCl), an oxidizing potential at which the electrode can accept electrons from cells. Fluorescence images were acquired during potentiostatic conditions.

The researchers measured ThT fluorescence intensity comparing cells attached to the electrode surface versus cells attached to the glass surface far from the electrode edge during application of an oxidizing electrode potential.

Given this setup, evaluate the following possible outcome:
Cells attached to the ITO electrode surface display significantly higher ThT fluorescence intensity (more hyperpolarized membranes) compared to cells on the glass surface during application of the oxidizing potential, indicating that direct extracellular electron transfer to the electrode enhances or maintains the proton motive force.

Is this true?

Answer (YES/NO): YES